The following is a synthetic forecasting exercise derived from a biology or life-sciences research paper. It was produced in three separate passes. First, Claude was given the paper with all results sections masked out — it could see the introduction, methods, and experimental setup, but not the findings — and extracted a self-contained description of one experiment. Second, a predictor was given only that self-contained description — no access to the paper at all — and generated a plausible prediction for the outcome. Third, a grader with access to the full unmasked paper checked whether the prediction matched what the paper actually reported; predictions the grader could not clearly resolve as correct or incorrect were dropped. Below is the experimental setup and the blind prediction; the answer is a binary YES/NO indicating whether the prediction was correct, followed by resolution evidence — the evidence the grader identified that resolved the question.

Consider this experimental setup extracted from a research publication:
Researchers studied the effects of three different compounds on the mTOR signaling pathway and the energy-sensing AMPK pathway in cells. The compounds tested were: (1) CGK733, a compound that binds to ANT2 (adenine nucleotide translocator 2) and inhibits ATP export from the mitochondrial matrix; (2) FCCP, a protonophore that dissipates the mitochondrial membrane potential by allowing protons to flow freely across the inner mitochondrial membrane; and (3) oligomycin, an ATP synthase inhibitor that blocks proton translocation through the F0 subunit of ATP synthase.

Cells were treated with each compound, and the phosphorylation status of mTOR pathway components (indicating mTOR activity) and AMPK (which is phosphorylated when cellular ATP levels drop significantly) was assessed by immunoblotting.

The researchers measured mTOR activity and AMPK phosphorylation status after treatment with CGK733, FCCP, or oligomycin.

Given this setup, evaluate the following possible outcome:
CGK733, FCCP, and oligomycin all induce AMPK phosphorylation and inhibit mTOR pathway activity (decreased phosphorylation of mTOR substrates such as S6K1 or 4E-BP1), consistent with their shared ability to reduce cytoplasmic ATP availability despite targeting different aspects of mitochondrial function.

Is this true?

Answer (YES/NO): NO